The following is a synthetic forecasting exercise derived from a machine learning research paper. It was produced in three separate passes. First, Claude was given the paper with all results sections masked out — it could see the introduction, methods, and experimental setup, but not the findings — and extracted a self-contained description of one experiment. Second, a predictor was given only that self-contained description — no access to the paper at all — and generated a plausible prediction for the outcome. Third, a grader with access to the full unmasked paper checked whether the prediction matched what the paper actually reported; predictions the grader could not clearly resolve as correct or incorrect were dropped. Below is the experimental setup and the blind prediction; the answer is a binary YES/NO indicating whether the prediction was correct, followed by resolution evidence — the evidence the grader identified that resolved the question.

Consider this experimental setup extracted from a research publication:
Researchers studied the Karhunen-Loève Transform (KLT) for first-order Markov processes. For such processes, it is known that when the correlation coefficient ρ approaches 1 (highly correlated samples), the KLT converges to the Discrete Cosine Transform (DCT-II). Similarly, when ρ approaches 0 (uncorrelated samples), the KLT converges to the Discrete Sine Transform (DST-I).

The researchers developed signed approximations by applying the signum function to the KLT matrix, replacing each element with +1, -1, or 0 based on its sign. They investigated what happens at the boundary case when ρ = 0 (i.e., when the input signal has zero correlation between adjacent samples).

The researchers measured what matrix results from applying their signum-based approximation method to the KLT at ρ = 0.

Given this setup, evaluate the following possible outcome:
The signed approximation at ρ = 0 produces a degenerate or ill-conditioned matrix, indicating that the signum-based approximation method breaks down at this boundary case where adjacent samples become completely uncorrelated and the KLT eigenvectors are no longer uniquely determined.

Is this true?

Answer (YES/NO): YES